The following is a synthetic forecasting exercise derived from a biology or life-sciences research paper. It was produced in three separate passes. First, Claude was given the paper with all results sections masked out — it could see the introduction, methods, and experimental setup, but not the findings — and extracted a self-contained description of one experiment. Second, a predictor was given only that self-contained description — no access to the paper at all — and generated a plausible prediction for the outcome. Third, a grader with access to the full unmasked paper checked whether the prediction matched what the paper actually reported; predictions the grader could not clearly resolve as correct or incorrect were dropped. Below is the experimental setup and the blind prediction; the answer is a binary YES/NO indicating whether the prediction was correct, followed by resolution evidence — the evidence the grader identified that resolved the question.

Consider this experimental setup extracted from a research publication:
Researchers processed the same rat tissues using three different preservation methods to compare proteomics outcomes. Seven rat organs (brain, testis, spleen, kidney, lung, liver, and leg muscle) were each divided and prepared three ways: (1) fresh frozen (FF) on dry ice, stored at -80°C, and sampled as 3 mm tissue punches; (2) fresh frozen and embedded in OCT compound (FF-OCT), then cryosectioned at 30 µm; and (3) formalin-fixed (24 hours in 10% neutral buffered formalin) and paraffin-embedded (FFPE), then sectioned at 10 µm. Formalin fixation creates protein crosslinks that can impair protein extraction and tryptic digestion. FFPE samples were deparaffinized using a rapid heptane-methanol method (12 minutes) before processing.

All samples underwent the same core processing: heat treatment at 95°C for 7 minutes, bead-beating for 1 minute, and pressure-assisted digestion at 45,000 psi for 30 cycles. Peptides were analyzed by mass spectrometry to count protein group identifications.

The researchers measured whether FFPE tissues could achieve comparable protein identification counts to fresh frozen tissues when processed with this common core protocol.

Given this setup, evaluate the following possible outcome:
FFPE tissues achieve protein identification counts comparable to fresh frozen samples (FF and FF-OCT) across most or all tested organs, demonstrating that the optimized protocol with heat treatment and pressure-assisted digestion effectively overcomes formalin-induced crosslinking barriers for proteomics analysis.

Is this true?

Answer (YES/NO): YES